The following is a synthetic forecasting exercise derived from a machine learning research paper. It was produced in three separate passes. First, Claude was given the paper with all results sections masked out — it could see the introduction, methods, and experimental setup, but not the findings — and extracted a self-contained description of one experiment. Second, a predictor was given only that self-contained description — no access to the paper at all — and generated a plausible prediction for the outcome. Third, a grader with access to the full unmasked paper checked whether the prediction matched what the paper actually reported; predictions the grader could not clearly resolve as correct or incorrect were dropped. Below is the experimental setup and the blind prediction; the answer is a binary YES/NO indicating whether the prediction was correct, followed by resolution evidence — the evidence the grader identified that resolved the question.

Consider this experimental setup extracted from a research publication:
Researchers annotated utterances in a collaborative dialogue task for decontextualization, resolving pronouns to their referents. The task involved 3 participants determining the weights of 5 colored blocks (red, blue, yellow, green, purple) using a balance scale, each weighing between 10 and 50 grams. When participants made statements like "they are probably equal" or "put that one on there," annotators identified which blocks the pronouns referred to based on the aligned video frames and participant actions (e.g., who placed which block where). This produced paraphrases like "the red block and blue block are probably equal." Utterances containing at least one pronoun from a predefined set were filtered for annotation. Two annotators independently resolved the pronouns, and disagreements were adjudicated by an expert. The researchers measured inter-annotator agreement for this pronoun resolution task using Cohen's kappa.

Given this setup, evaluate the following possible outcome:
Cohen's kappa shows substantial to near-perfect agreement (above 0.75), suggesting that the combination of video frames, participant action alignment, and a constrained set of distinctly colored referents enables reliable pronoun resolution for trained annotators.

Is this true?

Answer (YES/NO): YES